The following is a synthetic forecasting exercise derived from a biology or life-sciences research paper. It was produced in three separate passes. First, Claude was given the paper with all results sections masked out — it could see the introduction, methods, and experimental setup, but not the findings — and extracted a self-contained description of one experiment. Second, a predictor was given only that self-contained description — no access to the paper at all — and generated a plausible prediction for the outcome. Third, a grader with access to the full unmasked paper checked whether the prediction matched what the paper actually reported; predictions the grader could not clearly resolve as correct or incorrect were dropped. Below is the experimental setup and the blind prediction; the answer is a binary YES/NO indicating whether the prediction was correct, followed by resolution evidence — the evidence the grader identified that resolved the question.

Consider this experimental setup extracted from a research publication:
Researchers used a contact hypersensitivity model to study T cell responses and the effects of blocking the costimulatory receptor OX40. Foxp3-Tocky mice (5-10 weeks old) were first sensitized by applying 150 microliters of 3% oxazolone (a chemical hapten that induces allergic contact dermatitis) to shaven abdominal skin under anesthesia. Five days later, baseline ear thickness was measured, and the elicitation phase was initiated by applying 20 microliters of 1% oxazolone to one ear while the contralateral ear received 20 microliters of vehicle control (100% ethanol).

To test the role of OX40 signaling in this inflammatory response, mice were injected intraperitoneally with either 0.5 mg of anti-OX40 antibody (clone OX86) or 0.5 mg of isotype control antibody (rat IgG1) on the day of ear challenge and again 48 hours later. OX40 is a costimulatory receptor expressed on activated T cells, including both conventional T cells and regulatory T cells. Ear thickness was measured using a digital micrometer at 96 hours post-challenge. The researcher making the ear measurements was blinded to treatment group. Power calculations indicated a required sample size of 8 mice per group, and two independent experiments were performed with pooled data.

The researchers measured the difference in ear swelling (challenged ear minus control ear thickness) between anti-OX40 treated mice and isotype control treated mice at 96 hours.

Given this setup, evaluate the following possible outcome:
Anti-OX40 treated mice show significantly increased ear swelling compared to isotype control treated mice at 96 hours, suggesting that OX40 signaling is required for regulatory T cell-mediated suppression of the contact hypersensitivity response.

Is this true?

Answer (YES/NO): YES